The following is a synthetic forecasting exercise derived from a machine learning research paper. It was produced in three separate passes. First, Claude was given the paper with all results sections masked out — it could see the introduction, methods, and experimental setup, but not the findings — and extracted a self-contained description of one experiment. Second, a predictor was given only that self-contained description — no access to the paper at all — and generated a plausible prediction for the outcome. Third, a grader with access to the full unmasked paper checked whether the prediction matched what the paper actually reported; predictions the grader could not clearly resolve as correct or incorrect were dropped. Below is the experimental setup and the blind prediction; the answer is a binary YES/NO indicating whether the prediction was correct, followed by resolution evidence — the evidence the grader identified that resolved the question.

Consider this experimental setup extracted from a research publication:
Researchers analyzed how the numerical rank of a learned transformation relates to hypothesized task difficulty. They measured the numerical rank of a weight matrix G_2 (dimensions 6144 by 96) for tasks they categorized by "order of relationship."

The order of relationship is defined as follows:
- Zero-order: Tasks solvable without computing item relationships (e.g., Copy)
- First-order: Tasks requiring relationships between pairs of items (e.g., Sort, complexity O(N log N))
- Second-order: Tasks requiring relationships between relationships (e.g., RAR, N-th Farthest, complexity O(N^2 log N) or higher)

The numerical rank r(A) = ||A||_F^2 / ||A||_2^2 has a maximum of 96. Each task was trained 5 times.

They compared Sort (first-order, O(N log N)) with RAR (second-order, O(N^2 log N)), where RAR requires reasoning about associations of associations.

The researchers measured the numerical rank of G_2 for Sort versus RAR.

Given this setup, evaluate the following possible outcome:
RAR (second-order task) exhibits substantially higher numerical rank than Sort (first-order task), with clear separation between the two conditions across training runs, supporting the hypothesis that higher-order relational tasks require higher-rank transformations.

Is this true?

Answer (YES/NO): NO